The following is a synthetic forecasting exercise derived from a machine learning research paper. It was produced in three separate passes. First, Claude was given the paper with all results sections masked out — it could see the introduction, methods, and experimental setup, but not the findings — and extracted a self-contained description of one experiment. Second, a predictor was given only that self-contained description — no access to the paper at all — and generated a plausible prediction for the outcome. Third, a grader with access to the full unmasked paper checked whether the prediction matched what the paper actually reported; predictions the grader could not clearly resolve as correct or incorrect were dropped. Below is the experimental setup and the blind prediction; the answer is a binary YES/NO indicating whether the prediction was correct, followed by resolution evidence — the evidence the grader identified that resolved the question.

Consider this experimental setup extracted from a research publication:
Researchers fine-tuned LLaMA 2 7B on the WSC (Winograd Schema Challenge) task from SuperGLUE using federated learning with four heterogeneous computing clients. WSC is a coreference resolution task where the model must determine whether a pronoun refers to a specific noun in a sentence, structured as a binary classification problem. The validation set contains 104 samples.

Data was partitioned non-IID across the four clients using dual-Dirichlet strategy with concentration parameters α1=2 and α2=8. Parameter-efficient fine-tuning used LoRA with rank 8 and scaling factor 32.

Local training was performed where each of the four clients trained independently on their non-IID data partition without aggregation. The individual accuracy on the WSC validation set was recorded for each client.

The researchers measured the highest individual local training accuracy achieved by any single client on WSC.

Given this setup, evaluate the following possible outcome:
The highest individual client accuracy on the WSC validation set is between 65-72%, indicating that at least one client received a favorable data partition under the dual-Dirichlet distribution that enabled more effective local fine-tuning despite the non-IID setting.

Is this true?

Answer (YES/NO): YES